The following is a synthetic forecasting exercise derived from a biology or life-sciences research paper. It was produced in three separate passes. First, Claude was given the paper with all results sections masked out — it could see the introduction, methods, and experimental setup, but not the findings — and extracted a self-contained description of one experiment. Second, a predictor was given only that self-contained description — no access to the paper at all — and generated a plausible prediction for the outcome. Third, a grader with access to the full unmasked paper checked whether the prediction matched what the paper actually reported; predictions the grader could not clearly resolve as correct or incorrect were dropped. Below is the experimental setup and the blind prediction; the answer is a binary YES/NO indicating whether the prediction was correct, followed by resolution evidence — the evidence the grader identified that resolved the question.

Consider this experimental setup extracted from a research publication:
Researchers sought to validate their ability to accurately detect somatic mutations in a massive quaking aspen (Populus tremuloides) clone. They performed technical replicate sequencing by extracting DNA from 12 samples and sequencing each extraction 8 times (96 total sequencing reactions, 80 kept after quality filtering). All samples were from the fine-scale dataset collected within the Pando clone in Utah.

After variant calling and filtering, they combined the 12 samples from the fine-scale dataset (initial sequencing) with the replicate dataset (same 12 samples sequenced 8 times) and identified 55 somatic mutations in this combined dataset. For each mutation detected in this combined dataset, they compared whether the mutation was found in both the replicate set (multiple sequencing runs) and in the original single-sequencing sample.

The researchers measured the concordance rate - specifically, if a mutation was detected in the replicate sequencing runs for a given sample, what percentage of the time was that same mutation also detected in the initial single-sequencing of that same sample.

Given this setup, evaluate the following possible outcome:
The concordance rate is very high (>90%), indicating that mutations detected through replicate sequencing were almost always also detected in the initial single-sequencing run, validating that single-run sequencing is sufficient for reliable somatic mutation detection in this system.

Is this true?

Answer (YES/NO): NO